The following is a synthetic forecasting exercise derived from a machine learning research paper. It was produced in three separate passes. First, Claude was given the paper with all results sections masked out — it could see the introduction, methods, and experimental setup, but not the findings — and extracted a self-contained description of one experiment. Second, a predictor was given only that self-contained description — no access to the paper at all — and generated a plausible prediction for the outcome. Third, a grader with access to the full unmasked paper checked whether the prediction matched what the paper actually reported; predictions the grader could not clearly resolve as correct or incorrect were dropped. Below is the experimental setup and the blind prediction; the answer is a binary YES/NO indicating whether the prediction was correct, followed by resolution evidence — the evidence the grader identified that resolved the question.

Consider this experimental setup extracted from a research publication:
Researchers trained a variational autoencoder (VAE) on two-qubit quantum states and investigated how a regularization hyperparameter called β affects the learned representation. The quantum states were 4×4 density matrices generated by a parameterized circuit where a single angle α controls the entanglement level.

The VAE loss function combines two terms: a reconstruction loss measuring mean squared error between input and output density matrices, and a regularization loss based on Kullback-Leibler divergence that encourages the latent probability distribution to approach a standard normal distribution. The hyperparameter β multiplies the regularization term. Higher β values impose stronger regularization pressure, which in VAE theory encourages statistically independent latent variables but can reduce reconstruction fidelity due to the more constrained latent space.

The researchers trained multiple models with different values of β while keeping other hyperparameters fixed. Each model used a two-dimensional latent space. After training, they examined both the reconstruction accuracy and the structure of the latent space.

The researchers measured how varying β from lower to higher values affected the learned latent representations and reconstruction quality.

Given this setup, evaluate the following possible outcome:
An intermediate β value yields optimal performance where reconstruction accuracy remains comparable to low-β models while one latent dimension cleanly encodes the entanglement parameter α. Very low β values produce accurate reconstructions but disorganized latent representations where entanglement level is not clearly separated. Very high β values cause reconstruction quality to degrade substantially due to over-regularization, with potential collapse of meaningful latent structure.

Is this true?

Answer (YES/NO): YES